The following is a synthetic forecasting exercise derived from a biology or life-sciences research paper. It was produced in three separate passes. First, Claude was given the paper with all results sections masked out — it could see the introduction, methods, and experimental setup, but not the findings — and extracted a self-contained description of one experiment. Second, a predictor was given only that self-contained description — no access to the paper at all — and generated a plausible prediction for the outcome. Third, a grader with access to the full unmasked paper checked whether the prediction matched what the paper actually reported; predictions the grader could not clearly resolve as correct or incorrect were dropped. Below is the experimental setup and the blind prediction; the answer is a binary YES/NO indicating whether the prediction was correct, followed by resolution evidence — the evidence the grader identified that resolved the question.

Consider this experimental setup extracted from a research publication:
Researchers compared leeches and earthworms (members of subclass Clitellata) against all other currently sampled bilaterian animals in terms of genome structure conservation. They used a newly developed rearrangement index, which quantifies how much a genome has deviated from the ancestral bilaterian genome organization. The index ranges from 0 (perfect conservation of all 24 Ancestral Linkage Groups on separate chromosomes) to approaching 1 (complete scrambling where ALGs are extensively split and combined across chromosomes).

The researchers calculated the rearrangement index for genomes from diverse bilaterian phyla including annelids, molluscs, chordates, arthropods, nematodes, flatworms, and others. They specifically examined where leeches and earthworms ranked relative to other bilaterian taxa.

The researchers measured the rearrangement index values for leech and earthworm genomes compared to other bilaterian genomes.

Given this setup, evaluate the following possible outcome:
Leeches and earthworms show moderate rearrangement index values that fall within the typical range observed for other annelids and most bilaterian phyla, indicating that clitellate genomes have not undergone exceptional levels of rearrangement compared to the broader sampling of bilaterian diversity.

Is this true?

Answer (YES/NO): NO